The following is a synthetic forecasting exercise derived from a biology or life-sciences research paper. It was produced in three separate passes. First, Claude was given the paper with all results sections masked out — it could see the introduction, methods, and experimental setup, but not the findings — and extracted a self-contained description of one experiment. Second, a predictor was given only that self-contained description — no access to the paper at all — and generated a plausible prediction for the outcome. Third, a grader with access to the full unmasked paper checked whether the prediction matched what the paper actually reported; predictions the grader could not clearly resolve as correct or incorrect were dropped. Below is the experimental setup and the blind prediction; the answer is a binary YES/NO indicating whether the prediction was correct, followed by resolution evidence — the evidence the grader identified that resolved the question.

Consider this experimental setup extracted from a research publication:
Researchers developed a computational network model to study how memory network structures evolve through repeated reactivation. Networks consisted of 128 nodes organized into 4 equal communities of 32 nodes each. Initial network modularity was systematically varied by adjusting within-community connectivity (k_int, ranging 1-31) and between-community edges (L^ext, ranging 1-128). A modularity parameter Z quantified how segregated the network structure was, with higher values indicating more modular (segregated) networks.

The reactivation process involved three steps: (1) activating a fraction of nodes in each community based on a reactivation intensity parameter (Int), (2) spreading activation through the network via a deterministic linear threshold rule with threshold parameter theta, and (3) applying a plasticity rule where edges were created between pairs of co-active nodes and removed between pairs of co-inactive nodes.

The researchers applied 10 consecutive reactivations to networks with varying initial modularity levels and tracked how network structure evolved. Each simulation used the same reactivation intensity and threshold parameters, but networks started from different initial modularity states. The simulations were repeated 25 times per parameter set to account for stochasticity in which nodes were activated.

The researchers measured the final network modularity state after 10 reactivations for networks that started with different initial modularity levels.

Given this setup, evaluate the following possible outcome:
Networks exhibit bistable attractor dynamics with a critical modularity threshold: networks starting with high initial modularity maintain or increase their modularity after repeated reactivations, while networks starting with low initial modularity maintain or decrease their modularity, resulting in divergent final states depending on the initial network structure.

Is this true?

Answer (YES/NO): NO